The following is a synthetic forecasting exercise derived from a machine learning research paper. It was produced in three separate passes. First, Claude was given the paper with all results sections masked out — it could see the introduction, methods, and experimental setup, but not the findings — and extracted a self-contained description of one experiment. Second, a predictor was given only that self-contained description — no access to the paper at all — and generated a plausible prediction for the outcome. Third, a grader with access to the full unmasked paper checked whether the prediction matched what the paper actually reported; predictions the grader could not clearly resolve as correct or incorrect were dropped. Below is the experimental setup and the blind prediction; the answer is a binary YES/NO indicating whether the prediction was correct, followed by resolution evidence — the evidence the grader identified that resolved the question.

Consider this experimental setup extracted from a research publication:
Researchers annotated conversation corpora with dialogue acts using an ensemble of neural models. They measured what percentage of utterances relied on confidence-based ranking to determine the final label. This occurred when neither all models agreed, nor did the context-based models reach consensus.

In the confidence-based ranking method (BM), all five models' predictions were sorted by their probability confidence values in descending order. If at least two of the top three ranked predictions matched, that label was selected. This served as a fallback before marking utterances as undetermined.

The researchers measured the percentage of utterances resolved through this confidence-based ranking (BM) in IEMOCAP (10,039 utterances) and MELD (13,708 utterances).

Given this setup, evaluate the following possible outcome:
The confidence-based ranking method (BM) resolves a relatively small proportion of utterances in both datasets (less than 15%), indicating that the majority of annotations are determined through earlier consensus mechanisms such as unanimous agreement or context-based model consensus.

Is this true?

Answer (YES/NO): YES